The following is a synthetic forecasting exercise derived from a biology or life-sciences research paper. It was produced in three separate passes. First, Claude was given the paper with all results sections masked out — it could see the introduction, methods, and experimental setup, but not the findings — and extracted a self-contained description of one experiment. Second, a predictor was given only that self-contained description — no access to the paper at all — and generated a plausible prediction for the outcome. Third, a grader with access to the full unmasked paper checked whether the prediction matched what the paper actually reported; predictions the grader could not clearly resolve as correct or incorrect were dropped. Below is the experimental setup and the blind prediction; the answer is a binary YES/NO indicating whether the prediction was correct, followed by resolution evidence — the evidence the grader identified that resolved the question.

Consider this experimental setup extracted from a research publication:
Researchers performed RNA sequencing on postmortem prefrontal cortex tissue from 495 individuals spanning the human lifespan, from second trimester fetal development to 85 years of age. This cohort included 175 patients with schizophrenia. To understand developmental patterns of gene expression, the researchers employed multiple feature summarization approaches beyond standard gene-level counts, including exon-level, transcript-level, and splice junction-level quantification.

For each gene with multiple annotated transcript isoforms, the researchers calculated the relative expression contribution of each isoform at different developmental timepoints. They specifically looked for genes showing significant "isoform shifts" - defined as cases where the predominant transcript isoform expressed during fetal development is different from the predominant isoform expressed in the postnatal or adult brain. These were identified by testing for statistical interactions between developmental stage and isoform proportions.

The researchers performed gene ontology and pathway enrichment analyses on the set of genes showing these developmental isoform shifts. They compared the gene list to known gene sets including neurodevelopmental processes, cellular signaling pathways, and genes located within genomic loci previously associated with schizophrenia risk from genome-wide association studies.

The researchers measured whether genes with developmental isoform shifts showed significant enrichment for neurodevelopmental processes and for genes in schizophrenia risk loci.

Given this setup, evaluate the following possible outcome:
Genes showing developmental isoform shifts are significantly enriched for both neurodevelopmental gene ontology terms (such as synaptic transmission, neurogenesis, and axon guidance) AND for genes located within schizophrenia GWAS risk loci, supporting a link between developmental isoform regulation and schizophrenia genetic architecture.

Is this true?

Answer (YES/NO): YES